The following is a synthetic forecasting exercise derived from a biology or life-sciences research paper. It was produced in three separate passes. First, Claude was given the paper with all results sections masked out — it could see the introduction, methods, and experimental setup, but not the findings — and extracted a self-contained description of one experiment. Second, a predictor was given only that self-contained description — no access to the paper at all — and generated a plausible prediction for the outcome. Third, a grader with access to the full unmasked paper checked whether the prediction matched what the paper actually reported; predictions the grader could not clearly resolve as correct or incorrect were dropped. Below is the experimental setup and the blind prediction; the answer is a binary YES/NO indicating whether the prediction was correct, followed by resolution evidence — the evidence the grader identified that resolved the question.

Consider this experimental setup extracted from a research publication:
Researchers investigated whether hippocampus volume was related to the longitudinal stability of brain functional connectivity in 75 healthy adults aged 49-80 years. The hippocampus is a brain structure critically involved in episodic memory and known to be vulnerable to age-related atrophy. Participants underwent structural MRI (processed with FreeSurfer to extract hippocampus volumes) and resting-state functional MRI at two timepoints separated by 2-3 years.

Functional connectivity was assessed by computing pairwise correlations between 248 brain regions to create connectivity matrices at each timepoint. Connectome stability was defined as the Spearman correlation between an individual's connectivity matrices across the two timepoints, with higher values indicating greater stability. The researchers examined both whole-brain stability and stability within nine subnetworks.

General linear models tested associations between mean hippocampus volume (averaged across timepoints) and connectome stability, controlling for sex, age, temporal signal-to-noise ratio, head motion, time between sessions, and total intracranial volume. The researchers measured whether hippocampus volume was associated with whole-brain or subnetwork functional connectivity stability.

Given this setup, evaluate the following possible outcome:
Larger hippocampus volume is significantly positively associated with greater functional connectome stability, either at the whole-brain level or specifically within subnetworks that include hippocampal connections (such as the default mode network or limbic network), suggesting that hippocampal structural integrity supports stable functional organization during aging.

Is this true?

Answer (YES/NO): NO